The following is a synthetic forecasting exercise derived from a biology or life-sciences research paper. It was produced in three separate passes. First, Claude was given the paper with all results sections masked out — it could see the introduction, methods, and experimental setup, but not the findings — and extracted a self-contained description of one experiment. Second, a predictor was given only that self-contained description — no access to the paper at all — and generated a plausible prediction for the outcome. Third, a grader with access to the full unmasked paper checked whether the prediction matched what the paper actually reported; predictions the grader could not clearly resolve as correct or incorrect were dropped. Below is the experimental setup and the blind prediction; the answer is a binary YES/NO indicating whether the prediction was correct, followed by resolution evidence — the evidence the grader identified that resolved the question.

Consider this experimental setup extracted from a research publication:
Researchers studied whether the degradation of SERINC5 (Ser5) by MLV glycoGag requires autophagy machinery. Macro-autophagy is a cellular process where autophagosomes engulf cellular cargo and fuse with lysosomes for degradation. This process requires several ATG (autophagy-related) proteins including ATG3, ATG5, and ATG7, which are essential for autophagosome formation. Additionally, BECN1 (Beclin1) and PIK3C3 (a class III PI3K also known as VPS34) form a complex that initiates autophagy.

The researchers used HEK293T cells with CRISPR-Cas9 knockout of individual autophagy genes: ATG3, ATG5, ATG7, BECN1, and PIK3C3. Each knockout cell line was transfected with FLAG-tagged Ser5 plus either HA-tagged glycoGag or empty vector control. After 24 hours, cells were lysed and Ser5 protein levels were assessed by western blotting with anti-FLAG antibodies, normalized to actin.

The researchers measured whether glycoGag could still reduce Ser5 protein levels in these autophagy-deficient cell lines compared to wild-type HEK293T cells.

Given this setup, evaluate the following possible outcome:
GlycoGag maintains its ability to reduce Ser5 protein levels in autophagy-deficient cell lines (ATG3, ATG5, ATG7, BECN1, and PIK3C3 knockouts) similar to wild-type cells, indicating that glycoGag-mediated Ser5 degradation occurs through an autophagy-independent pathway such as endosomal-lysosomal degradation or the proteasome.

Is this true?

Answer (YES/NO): NO